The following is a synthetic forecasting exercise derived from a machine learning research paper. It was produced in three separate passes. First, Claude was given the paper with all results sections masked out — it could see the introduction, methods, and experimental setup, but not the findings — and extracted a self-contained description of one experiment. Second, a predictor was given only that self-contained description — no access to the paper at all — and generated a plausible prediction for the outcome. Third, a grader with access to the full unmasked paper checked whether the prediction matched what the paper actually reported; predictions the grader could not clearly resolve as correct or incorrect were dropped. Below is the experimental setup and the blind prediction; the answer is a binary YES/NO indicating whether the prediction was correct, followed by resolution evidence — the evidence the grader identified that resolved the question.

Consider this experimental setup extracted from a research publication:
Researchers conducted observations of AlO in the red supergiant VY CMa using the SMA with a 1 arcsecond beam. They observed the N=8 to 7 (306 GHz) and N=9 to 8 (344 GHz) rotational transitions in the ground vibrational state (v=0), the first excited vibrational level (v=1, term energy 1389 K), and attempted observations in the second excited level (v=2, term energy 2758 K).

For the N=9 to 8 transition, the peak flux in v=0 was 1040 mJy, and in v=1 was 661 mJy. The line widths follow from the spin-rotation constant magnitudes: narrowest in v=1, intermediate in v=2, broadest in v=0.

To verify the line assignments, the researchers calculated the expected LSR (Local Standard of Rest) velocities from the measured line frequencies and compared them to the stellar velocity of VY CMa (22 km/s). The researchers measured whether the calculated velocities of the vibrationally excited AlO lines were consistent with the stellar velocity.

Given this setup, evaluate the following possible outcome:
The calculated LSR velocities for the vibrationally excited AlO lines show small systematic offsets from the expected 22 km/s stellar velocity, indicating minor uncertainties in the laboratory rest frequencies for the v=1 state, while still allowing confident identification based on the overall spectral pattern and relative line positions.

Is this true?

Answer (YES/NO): NO